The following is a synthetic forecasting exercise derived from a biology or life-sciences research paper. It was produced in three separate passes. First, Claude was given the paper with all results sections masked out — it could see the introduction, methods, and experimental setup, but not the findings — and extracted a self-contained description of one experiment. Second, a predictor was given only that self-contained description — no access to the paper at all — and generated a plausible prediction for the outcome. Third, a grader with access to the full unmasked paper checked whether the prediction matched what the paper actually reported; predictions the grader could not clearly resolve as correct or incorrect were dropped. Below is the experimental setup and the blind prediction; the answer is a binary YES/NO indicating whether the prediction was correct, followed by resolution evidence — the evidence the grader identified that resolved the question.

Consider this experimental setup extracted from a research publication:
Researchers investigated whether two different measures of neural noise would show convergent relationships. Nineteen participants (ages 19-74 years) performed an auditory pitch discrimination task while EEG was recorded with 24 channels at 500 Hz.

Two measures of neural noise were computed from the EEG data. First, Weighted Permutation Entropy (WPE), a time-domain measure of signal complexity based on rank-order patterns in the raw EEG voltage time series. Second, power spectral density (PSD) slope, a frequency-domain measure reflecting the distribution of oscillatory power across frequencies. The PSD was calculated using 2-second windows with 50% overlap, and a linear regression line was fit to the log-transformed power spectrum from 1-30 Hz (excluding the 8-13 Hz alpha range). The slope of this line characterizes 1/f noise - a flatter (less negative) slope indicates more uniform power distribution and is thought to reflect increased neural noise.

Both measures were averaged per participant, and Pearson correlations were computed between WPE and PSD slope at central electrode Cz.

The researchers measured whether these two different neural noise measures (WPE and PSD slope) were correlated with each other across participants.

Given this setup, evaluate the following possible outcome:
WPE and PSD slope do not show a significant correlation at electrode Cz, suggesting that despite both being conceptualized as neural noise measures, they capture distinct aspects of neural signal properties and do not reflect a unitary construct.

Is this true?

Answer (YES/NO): NO